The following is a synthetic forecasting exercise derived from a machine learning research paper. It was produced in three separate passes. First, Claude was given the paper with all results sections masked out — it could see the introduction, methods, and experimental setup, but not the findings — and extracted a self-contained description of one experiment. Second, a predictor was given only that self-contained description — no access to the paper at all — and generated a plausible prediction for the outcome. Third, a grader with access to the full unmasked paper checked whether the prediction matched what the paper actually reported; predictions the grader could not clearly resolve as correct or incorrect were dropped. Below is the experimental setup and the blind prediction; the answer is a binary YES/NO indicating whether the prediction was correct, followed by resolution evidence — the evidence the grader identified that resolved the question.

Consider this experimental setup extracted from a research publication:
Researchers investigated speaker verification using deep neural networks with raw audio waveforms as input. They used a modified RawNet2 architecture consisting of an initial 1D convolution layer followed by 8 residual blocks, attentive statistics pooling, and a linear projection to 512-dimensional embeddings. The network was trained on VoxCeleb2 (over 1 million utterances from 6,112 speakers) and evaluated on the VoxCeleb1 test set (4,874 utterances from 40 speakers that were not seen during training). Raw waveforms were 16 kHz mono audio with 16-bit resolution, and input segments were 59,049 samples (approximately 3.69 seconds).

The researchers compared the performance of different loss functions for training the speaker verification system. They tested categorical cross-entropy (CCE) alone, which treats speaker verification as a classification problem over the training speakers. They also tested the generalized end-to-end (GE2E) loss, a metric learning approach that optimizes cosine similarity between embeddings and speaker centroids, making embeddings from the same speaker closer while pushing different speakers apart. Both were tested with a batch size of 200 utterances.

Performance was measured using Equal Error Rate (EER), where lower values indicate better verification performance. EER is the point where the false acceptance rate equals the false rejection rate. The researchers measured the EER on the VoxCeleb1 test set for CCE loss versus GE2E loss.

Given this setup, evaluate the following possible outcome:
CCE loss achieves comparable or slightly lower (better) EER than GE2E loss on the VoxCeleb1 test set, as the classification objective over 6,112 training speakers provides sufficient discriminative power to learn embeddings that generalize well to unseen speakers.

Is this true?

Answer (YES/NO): NO